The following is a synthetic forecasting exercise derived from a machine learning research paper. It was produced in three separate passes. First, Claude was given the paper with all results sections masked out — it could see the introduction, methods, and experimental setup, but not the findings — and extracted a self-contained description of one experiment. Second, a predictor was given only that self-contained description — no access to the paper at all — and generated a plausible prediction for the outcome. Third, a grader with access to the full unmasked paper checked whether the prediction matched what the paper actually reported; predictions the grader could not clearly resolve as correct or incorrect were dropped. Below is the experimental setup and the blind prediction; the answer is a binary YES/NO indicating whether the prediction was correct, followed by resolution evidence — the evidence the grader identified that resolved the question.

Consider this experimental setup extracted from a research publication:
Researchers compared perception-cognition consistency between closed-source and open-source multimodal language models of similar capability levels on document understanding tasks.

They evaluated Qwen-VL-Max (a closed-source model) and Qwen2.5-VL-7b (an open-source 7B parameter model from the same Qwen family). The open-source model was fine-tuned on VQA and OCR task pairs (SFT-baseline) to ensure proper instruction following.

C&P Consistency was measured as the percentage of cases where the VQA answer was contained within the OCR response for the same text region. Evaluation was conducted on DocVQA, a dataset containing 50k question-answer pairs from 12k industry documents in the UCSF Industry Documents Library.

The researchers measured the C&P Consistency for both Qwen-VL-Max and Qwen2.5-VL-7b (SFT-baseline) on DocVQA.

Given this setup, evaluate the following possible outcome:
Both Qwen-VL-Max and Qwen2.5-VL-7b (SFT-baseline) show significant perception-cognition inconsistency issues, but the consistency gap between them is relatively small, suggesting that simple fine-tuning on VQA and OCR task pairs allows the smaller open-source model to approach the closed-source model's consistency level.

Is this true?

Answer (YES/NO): NO